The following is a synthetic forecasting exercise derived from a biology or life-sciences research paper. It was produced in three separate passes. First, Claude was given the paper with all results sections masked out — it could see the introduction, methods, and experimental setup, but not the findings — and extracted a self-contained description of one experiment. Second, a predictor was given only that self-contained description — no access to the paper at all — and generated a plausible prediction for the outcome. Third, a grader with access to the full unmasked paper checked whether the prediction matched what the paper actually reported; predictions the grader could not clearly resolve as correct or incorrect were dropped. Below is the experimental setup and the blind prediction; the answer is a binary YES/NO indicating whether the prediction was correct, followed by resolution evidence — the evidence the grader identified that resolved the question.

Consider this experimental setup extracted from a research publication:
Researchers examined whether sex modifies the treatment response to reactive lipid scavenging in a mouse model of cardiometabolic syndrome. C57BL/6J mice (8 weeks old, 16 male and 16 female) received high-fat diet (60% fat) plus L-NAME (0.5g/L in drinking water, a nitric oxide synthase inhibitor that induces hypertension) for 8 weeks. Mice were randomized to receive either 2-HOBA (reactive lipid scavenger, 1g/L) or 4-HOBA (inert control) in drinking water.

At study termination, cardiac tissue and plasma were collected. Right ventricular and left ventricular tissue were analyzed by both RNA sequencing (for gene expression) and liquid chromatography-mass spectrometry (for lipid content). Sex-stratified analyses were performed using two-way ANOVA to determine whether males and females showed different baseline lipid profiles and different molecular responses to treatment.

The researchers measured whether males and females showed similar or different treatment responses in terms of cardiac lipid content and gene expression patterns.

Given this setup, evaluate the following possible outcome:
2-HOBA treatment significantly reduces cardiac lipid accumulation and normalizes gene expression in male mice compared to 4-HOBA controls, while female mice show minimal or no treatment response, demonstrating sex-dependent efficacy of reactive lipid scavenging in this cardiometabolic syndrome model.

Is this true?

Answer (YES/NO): NO